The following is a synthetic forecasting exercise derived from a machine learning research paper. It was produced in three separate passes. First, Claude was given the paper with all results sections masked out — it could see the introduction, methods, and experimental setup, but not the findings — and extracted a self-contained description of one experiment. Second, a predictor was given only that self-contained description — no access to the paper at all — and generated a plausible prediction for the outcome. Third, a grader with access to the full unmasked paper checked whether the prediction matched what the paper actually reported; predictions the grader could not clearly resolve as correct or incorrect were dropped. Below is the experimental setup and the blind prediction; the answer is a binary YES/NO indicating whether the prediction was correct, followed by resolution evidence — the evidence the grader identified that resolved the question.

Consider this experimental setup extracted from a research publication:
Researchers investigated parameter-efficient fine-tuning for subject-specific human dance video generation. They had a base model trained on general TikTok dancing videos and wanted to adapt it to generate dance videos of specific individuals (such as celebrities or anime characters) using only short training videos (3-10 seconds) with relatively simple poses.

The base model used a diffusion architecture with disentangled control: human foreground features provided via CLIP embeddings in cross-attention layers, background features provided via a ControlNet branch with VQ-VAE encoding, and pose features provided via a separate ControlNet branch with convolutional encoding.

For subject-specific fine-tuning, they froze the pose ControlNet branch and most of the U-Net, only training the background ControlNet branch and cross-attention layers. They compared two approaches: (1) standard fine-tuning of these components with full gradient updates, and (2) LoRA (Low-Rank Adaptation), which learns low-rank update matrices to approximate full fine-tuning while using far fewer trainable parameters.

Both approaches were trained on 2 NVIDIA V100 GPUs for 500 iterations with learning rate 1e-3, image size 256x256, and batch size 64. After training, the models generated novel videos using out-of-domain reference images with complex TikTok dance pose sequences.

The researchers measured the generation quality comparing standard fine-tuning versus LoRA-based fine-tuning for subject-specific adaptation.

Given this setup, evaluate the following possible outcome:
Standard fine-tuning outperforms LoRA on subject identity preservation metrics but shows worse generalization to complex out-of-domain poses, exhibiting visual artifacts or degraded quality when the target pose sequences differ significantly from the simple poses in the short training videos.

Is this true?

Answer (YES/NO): NO